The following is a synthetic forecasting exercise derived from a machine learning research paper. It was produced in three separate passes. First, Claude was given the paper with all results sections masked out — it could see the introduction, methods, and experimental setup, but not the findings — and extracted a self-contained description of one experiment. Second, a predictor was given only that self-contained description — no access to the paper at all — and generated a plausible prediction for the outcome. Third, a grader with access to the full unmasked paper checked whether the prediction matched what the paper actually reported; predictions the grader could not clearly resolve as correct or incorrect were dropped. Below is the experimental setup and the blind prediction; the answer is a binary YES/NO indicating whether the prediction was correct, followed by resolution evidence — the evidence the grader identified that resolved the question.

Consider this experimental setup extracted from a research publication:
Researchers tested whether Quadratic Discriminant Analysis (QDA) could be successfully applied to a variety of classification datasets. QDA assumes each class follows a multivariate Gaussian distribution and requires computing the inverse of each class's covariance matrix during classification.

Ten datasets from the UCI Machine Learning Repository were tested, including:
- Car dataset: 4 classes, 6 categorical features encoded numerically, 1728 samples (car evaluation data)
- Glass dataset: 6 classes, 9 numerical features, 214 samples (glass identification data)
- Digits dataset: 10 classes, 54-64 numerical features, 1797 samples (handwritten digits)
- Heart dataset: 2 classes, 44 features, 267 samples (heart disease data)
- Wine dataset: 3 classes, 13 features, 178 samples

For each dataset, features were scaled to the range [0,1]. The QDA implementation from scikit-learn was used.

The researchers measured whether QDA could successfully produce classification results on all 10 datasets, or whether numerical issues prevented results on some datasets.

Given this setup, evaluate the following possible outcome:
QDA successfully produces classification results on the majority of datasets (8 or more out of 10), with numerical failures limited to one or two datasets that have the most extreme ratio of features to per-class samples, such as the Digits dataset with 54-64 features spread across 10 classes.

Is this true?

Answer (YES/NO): NO